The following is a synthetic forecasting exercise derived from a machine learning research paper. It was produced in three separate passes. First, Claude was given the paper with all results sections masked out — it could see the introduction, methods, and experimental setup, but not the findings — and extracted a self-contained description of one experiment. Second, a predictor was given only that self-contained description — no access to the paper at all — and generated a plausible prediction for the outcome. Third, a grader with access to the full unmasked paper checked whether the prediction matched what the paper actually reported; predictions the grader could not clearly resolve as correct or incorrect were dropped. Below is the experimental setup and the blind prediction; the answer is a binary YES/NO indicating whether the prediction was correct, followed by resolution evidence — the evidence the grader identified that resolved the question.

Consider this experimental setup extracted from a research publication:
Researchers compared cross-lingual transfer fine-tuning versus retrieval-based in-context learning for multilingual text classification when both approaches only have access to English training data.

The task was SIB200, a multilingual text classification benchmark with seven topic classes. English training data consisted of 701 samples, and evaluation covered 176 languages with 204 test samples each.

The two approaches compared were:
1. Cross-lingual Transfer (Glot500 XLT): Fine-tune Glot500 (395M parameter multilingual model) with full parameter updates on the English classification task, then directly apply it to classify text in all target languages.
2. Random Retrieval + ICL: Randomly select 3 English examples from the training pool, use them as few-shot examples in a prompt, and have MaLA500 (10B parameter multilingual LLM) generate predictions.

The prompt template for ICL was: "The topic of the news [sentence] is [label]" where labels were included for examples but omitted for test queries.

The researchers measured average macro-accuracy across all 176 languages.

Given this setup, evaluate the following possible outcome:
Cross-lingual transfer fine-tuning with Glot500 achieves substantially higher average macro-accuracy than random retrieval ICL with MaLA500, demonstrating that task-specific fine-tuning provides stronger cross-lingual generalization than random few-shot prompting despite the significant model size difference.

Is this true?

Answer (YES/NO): YES